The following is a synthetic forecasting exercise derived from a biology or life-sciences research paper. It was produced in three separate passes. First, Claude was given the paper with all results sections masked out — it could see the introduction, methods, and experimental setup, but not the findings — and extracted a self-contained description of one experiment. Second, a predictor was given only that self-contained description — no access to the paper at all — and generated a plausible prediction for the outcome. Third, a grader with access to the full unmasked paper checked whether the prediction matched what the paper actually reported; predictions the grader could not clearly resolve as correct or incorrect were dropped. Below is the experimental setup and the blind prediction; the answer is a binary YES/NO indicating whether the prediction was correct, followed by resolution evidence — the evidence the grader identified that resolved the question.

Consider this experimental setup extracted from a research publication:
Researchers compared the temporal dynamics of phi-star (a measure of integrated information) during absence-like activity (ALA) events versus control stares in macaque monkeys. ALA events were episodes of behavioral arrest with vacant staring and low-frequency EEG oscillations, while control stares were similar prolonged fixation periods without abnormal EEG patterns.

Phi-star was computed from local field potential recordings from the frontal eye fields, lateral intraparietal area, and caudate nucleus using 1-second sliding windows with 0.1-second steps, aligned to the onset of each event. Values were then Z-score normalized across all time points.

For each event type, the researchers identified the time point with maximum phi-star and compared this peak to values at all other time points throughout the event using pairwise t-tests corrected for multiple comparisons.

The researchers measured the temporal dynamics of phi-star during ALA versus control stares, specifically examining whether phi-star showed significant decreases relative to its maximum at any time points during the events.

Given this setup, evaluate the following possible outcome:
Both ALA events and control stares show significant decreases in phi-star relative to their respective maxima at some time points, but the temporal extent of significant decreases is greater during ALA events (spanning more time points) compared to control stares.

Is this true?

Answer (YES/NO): NO